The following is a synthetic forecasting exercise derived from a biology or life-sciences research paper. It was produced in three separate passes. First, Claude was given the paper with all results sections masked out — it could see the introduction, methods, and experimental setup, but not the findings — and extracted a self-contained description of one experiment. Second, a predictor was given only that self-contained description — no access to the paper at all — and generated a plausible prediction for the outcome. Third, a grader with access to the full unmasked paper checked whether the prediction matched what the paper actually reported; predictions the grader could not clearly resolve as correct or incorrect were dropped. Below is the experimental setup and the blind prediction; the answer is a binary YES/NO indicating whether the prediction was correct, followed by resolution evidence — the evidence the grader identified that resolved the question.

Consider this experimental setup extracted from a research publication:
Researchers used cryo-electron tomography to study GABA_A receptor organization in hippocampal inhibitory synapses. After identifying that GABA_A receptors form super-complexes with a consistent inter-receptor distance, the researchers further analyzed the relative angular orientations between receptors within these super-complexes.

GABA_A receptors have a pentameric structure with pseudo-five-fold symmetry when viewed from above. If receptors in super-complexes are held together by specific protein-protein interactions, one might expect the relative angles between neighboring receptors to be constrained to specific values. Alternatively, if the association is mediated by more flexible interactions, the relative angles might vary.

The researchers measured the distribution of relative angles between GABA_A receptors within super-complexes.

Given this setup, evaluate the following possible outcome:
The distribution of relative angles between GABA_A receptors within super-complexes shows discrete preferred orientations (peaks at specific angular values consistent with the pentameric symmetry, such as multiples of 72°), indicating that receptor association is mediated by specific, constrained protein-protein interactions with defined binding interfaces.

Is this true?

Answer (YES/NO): NO